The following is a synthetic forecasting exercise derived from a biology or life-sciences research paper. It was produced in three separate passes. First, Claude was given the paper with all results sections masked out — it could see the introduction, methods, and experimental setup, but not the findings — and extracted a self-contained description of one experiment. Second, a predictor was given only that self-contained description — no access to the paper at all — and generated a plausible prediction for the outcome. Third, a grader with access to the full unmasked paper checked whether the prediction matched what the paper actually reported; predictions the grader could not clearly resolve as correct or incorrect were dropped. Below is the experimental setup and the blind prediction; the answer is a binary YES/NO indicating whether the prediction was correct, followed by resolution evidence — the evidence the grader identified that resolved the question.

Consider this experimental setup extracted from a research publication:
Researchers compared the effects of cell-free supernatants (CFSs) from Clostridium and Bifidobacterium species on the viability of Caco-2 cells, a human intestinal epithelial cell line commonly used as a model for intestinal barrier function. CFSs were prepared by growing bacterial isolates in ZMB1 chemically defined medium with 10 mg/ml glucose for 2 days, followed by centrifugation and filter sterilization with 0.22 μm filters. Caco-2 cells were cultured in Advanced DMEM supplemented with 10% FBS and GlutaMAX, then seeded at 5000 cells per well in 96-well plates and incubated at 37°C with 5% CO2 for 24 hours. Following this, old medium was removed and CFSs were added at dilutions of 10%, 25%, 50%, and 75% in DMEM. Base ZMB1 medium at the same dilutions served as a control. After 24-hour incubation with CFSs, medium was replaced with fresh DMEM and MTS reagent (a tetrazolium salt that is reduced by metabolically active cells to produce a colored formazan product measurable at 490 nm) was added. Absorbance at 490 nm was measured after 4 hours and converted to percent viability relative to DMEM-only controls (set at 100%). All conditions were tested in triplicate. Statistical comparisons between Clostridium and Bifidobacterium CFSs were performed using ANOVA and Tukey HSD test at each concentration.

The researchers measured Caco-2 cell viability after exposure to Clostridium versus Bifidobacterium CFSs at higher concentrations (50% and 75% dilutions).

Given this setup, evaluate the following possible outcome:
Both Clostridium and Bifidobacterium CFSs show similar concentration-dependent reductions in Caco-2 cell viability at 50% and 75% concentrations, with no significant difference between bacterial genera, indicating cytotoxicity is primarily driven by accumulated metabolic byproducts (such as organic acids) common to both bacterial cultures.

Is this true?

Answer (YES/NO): NO